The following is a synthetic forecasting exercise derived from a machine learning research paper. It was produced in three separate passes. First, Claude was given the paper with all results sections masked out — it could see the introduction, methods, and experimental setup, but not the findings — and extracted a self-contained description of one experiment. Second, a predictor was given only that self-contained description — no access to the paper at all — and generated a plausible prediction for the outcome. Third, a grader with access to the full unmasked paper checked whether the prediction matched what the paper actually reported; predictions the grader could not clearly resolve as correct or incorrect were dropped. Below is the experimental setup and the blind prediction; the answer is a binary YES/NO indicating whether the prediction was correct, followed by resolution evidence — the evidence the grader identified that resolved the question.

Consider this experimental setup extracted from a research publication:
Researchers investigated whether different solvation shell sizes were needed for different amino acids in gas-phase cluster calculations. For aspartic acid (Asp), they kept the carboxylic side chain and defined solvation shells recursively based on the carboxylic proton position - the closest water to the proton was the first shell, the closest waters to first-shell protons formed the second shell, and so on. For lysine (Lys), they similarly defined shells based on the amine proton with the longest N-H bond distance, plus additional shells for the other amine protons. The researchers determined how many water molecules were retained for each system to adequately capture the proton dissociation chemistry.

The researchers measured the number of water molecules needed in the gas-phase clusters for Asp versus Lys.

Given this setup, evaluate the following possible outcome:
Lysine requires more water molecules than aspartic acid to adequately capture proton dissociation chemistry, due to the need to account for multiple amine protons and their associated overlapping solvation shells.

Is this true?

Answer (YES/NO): NO